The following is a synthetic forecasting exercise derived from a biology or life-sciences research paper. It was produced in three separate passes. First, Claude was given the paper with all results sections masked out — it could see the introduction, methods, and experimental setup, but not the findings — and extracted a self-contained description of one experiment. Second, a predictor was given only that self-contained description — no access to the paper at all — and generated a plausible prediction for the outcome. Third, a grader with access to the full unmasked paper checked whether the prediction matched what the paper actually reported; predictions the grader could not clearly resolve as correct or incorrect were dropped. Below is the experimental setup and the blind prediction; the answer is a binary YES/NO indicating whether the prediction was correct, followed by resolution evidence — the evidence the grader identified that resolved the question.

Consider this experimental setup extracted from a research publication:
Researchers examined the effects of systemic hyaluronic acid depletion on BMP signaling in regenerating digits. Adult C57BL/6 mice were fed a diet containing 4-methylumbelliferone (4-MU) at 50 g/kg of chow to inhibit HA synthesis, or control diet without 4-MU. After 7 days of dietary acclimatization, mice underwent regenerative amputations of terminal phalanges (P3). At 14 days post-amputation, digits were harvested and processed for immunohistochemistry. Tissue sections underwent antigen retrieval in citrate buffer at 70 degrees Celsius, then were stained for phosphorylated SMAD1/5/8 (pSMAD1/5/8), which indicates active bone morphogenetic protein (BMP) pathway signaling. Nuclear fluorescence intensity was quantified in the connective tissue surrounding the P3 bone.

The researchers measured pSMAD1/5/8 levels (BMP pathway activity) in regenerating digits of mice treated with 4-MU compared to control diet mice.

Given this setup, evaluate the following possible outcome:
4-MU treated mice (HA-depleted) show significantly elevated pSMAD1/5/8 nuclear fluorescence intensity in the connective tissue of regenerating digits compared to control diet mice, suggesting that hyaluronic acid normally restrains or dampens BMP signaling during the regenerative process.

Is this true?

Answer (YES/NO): NO